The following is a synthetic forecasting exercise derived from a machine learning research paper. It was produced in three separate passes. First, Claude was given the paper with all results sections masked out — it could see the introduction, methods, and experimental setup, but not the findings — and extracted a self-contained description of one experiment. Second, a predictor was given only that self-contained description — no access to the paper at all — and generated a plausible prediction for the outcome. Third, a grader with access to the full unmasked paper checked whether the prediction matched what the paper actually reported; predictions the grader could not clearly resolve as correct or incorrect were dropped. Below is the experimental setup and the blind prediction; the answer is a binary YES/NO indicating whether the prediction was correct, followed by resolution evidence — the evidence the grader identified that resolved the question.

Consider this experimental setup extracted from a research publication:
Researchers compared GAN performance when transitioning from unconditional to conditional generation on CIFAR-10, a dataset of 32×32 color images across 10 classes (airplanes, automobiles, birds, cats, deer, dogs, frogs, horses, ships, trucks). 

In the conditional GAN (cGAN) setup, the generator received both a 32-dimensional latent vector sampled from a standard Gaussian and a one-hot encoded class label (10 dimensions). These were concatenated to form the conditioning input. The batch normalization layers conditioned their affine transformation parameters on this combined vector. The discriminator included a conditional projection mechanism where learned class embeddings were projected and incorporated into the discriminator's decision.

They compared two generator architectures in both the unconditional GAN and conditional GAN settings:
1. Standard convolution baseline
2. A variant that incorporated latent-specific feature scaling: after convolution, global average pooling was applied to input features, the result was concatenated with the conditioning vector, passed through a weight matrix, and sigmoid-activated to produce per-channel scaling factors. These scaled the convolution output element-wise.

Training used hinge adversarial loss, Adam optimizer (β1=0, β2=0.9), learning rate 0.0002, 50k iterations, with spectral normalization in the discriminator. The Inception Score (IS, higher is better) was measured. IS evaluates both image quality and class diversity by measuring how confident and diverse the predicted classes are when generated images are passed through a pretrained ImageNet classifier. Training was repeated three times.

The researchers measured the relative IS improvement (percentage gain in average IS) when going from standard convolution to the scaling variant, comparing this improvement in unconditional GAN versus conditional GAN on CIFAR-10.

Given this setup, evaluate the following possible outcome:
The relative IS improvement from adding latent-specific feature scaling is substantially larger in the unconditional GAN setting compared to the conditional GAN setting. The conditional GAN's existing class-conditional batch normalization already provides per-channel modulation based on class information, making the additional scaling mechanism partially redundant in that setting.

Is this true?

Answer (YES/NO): NO